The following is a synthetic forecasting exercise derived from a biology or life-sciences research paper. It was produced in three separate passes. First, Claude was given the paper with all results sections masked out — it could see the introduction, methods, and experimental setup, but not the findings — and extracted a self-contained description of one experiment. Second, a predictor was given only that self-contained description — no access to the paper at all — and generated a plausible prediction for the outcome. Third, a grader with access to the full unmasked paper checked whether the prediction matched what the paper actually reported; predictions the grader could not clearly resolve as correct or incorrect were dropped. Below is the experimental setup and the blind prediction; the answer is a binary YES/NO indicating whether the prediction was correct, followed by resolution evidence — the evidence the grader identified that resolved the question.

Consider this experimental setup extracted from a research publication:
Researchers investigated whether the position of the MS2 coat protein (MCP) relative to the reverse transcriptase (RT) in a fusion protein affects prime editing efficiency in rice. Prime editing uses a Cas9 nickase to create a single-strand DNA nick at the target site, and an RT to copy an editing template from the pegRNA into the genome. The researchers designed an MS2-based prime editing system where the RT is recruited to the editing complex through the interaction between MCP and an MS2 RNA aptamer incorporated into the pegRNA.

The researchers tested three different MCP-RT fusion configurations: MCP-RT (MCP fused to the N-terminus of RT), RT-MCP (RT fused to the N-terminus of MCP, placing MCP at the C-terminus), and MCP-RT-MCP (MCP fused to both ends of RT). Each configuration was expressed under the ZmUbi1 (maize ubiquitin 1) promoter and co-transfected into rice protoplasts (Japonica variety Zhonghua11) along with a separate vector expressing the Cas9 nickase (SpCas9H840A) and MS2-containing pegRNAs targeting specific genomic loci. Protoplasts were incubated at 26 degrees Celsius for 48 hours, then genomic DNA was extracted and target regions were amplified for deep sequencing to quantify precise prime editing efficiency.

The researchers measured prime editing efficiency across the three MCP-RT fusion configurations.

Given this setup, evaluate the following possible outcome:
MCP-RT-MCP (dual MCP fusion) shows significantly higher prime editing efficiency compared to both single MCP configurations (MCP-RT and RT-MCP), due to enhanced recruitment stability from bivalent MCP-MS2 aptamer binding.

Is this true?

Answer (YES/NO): NO